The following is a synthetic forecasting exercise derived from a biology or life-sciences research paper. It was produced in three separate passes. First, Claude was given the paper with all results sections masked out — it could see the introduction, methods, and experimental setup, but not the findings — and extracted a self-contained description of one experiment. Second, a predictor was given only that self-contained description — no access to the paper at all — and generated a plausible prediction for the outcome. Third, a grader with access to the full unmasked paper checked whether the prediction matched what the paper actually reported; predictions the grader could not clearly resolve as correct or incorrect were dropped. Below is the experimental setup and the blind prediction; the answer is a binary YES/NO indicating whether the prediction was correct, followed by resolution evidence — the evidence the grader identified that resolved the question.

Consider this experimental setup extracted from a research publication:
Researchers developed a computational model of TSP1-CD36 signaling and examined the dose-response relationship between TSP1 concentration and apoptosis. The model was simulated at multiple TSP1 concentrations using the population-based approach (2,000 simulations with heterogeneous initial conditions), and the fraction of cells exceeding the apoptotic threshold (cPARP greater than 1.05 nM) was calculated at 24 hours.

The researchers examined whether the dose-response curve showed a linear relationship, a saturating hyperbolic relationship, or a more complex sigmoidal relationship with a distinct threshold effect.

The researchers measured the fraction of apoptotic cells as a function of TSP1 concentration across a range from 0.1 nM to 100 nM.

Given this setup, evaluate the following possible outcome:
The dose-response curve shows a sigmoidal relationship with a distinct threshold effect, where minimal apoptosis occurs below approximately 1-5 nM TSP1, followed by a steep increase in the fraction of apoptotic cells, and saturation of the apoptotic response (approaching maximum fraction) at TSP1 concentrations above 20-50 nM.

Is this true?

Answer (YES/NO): NO